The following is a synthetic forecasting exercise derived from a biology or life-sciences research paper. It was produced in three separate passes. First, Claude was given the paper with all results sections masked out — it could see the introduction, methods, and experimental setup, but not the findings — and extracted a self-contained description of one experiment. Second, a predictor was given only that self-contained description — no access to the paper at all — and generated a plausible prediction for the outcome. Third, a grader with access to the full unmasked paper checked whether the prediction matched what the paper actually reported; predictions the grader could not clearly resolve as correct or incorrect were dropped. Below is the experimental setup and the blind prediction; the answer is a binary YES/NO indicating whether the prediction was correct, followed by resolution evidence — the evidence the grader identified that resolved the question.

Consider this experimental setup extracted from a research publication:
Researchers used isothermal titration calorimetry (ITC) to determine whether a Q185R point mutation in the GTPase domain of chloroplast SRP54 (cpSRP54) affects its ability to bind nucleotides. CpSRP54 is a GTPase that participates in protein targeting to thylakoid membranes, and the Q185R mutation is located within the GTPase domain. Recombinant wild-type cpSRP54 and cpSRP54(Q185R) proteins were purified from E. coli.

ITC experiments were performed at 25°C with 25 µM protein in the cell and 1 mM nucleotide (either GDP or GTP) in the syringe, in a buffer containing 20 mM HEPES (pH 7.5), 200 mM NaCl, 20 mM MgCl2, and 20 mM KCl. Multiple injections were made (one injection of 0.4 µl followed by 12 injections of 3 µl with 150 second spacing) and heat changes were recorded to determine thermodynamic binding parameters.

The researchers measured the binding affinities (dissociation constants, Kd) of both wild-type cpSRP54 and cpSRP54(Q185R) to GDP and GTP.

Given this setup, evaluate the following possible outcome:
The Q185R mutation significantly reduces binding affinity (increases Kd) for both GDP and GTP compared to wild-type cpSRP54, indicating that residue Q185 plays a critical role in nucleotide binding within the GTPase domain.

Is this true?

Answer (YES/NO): NO